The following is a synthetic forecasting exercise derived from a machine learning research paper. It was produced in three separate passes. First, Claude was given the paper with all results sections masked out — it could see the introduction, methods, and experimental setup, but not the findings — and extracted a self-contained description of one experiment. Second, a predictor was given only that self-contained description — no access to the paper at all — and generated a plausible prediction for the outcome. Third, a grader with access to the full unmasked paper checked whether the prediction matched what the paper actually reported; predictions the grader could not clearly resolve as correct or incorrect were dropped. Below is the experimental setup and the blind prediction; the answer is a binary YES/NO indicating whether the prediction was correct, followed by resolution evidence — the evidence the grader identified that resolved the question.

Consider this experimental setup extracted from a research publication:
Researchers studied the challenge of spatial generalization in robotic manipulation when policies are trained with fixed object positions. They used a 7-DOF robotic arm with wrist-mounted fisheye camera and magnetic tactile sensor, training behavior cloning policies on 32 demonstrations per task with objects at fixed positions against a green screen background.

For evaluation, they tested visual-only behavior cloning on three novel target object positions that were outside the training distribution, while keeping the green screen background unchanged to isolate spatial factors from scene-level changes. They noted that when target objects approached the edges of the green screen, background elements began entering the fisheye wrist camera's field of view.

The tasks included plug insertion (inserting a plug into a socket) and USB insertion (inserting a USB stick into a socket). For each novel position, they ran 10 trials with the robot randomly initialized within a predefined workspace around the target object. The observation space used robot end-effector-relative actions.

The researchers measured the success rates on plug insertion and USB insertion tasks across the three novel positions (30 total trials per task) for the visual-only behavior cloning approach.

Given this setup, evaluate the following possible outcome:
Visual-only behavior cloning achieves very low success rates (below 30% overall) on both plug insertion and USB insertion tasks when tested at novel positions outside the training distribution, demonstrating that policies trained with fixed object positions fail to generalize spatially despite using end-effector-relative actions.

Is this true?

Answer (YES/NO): NO